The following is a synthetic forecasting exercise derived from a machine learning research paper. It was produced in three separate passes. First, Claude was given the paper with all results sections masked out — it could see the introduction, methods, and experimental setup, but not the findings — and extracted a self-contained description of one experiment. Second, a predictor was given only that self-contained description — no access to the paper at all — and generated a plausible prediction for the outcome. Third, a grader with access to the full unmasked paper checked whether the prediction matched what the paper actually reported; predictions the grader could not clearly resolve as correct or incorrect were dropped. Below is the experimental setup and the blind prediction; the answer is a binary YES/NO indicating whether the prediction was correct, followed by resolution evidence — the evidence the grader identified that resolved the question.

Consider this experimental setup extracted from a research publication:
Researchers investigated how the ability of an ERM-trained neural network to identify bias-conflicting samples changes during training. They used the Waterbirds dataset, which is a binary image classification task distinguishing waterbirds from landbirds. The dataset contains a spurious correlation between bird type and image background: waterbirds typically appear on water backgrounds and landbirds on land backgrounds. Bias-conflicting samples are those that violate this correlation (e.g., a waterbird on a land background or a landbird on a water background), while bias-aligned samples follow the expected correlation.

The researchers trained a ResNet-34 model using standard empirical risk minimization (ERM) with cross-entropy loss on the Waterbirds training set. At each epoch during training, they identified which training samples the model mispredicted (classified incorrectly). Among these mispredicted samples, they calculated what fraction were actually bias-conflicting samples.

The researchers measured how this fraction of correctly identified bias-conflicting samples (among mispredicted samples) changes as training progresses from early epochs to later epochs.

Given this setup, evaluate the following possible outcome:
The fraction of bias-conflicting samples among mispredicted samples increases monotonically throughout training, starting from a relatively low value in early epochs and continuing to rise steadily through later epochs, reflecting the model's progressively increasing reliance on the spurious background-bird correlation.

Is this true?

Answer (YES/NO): NO